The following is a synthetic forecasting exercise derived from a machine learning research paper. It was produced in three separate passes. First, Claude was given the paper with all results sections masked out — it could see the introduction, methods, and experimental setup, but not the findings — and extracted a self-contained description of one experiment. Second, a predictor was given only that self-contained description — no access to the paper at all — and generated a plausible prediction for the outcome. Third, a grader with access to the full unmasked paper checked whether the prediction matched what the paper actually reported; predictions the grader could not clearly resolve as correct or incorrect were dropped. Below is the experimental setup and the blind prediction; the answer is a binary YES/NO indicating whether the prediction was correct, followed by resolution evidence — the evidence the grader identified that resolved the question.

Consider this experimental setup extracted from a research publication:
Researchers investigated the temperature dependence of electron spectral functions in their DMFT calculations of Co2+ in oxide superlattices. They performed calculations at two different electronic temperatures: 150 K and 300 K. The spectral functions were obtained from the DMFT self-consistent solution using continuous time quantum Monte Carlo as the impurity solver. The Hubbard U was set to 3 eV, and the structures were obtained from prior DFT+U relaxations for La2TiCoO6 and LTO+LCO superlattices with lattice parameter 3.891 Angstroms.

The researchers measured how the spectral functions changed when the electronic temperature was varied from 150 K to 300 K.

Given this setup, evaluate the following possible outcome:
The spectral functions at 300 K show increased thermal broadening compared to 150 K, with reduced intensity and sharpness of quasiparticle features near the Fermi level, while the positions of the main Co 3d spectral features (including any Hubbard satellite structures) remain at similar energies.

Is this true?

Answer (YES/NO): NO